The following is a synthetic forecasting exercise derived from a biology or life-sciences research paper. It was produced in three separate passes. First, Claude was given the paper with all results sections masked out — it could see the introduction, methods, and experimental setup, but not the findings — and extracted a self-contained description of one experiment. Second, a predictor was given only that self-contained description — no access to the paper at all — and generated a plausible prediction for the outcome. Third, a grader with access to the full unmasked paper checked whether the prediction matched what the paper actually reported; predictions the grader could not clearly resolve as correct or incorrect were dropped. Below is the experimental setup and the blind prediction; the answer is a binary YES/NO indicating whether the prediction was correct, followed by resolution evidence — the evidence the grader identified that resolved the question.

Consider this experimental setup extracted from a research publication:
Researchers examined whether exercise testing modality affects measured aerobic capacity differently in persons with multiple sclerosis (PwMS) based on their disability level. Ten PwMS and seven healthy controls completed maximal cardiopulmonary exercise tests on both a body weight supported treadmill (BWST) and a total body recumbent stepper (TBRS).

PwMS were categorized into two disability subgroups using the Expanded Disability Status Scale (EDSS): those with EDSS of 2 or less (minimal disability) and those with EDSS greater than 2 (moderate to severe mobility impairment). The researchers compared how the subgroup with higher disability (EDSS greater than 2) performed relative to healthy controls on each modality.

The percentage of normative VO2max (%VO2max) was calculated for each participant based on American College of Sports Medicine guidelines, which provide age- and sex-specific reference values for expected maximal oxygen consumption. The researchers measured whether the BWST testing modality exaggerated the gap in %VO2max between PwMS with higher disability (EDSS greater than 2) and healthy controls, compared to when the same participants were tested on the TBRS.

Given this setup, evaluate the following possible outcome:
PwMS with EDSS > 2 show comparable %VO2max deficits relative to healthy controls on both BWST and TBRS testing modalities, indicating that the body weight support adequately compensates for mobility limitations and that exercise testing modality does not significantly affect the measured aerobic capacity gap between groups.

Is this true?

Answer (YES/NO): NO